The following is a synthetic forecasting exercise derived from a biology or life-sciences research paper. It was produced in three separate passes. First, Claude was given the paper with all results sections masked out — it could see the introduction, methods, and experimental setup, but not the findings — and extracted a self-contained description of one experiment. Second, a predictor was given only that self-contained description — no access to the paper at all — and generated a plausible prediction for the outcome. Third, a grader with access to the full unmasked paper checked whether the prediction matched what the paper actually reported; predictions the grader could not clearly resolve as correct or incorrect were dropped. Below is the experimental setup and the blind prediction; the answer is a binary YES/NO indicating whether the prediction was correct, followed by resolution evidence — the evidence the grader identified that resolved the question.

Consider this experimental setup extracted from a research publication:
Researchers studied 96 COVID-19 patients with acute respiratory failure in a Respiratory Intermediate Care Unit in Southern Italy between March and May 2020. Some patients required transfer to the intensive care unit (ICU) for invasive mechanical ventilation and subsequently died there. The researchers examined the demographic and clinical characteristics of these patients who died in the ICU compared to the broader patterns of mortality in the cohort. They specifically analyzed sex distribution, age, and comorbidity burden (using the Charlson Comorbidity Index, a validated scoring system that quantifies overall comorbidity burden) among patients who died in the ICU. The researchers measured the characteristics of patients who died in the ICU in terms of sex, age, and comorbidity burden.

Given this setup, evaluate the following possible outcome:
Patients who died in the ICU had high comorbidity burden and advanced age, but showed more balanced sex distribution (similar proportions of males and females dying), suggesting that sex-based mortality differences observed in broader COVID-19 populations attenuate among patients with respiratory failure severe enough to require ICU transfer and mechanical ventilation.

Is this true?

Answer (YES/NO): NO